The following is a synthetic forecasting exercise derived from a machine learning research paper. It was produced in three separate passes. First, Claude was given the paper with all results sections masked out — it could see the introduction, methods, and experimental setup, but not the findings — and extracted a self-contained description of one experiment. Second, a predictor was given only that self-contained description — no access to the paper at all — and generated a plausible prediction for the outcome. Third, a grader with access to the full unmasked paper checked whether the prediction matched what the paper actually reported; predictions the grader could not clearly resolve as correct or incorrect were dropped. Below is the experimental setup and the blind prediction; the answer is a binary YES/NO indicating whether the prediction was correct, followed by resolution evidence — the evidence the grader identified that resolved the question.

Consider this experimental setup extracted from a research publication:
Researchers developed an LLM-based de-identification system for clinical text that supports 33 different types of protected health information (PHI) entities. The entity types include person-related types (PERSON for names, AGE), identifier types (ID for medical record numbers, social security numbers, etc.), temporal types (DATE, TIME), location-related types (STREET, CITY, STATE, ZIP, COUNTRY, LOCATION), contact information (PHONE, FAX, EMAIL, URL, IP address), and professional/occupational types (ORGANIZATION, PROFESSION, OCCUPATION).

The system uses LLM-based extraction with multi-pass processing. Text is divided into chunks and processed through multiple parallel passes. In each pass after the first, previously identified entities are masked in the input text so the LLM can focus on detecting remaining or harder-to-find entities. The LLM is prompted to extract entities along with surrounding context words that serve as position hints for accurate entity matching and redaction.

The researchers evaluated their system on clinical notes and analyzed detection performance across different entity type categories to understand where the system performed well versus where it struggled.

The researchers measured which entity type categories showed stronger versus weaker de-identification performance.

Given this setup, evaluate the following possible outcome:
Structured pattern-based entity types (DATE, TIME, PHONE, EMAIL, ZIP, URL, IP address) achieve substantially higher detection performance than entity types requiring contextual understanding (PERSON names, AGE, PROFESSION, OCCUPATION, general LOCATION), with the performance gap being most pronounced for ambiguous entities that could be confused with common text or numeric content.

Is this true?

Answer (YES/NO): NO